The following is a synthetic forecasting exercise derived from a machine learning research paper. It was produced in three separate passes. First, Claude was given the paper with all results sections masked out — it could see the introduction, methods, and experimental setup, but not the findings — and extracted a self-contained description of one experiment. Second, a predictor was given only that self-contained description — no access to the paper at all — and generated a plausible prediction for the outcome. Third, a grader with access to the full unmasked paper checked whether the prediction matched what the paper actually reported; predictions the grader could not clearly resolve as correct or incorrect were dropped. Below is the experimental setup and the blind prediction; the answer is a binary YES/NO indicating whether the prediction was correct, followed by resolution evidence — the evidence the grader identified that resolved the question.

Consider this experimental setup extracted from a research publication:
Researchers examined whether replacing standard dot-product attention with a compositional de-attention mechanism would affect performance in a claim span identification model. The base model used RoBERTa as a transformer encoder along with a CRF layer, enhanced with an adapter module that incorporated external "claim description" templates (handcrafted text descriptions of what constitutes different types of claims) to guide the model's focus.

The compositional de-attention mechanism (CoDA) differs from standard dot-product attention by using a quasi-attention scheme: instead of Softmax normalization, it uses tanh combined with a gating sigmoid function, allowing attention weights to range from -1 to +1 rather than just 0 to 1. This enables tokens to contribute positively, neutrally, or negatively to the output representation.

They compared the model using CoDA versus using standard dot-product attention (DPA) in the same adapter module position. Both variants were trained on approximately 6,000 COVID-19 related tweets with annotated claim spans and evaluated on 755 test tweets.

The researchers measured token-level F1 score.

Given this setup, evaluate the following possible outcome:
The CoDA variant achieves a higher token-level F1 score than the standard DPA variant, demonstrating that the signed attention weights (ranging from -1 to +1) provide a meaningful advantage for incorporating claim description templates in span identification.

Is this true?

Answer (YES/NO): YES